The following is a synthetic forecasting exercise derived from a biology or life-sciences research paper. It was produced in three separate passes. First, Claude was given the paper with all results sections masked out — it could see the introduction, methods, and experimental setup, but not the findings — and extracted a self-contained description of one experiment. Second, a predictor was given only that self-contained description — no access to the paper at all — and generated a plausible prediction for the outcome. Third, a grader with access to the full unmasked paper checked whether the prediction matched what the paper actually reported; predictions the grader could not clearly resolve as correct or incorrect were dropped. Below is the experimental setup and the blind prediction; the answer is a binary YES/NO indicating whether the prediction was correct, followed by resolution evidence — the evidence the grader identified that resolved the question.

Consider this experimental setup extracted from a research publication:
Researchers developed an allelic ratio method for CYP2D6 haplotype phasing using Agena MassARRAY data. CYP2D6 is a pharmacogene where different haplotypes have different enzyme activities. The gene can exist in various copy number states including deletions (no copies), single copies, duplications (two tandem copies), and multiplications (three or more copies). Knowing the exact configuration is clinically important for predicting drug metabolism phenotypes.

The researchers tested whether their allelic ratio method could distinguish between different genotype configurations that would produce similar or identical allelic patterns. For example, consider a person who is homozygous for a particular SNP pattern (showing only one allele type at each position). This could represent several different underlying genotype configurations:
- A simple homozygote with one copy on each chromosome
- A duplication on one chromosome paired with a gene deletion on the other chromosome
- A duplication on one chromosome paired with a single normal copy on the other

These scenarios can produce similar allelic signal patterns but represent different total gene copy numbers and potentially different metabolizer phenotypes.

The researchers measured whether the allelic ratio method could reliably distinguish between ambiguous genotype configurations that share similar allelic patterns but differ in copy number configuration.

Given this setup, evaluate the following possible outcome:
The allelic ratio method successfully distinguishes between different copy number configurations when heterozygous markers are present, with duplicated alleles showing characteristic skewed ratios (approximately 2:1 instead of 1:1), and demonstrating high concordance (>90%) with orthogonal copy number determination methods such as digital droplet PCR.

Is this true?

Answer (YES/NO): NO